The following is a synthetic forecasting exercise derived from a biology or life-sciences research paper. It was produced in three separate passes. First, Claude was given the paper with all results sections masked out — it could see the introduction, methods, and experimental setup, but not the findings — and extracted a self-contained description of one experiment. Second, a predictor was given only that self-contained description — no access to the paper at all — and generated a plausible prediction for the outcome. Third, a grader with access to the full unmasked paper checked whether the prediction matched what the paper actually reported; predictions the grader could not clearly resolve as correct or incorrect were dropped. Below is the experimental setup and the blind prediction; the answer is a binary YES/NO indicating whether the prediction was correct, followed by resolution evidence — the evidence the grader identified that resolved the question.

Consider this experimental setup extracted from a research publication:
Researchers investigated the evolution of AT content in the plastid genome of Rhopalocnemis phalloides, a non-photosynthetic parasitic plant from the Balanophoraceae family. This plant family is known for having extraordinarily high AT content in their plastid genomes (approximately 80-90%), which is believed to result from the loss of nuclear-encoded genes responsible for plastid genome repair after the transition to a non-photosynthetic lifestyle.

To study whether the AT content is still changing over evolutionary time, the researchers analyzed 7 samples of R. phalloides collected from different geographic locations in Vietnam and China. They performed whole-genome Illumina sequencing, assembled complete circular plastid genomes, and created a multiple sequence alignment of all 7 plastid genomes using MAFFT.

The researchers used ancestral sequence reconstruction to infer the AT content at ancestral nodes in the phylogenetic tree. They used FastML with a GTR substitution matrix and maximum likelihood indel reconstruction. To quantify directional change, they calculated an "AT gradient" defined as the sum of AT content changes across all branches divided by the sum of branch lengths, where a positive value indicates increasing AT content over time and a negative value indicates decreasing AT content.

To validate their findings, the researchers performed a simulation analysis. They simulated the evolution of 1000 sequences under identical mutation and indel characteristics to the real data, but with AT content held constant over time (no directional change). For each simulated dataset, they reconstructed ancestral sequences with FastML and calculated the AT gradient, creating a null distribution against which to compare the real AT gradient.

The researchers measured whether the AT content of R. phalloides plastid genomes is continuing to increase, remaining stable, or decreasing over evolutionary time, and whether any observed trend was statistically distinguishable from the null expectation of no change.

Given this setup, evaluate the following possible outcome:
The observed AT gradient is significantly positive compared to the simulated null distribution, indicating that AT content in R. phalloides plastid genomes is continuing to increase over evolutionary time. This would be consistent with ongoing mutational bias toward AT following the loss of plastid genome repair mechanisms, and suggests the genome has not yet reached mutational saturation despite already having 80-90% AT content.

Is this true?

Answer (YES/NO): NO